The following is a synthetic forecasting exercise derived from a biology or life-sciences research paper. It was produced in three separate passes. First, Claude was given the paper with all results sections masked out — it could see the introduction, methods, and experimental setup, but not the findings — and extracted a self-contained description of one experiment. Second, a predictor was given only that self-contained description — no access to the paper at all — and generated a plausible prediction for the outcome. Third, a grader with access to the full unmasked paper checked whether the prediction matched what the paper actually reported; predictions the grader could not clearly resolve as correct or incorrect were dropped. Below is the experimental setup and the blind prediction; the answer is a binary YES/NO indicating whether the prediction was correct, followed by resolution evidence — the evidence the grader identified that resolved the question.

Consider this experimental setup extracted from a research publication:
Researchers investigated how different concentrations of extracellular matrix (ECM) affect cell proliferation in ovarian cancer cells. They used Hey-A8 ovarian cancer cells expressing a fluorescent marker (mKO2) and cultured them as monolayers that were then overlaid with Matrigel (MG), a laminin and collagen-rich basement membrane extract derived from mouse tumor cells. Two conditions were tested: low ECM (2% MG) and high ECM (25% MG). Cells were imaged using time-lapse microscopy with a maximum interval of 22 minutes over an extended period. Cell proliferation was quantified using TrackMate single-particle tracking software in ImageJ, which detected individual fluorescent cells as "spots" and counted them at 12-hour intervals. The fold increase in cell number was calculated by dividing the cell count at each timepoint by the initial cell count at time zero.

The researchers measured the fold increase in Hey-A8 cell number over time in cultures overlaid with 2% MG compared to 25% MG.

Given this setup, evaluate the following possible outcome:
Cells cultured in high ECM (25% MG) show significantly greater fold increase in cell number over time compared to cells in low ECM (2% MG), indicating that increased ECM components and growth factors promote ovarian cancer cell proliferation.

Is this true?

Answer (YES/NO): NO